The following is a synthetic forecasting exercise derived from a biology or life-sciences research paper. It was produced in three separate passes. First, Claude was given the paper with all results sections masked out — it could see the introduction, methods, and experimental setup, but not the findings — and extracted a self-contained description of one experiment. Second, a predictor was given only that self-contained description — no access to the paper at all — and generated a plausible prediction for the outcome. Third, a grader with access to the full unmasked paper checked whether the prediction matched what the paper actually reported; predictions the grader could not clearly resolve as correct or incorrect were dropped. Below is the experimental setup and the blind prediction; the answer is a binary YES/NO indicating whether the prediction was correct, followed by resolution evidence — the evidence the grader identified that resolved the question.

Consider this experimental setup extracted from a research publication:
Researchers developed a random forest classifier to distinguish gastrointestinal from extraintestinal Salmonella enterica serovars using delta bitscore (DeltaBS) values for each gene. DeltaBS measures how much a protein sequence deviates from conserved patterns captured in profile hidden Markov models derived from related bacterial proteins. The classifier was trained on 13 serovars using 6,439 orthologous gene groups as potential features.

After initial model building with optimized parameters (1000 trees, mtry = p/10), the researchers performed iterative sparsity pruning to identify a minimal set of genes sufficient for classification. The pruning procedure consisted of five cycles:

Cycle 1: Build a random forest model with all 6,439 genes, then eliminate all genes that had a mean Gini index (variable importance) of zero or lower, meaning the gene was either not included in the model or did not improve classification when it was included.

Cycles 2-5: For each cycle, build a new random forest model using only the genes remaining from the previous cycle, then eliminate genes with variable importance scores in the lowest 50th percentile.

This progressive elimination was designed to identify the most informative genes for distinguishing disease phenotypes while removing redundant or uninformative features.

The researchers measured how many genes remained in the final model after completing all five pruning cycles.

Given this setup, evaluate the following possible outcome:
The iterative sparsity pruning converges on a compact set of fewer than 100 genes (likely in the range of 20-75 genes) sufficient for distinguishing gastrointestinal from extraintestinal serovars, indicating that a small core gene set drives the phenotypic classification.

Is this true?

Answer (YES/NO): NO